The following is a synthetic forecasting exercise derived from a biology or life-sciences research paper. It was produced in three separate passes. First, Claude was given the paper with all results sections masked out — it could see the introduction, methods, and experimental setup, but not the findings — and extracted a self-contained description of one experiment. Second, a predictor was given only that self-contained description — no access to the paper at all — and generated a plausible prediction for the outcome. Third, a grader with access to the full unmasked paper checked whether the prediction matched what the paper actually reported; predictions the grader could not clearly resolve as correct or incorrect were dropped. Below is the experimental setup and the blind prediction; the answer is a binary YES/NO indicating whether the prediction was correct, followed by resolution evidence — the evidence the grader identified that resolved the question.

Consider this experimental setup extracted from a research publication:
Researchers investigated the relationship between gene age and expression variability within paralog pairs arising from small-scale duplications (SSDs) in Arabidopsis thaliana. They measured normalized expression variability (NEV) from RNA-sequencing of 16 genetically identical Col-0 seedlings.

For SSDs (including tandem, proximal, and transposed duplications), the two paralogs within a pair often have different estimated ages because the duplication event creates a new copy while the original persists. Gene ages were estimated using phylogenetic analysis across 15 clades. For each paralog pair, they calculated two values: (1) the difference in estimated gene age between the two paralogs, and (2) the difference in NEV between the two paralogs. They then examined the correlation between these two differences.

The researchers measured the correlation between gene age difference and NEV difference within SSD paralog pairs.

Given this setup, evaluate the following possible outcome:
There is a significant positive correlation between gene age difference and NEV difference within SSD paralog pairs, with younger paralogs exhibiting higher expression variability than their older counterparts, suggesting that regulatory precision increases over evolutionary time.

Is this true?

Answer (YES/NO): YES